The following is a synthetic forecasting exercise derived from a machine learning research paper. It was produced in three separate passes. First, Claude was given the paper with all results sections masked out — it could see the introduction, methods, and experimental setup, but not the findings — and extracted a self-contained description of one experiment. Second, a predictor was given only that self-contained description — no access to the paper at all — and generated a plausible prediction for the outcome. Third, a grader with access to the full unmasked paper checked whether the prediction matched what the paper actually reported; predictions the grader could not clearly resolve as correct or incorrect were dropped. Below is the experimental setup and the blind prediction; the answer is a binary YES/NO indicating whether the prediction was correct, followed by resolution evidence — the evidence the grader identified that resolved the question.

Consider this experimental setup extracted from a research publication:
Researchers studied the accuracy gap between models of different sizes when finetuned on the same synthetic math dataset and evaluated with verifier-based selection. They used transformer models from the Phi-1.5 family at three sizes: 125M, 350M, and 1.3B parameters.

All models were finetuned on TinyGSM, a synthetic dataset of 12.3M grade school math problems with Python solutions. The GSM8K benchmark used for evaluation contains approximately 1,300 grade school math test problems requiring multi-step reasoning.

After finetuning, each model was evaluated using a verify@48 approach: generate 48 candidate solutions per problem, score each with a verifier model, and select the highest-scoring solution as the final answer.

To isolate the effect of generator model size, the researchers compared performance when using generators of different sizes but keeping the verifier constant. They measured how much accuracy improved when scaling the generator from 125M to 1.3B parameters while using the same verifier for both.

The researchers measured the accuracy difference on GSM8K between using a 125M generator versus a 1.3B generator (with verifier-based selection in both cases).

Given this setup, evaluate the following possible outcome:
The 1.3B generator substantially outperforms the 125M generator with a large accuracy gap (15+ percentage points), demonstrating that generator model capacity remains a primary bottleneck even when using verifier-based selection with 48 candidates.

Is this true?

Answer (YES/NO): NO